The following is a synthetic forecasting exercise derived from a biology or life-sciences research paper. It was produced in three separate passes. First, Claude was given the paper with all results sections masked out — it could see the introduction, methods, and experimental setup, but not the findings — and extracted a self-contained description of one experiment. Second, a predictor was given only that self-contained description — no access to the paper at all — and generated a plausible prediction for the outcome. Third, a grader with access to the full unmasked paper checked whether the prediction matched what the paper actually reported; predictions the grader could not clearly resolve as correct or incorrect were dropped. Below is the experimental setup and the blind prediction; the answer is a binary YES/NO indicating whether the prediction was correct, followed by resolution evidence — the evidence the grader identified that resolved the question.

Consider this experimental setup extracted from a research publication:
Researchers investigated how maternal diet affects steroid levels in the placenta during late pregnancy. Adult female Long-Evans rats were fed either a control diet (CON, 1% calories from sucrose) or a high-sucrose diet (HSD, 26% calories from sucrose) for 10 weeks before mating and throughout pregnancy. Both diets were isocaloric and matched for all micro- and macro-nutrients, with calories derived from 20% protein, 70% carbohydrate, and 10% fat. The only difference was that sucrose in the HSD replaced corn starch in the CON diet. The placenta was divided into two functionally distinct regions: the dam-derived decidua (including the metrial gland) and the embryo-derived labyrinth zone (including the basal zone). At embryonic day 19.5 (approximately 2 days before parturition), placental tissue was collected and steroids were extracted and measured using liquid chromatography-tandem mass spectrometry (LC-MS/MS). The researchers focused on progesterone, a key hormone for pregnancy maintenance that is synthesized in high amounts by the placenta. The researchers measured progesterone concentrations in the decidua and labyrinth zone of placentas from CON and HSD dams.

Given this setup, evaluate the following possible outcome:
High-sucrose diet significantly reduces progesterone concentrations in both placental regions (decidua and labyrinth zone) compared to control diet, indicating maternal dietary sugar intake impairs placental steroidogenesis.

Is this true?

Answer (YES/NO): NO